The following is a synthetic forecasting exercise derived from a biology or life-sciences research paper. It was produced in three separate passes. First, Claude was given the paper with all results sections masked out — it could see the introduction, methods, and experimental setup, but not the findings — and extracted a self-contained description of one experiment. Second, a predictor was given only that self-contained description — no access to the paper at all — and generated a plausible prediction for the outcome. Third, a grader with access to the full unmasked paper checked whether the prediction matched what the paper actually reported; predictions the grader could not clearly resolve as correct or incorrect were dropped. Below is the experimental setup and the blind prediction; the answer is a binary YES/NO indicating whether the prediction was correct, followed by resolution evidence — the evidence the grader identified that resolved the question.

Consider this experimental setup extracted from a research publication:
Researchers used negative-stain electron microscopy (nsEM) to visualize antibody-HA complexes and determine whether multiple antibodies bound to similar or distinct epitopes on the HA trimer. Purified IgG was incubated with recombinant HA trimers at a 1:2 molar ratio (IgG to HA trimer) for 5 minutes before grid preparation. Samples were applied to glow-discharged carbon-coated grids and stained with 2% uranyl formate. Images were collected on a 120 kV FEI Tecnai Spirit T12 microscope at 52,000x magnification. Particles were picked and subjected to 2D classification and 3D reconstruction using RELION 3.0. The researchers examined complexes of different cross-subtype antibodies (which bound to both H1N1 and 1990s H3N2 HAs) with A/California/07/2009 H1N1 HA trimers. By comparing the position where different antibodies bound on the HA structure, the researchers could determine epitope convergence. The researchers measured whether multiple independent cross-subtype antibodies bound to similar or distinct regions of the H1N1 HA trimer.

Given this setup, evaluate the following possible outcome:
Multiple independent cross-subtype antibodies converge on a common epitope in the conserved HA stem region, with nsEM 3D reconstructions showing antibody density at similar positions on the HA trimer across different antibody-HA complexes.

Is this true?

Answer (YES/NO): NO